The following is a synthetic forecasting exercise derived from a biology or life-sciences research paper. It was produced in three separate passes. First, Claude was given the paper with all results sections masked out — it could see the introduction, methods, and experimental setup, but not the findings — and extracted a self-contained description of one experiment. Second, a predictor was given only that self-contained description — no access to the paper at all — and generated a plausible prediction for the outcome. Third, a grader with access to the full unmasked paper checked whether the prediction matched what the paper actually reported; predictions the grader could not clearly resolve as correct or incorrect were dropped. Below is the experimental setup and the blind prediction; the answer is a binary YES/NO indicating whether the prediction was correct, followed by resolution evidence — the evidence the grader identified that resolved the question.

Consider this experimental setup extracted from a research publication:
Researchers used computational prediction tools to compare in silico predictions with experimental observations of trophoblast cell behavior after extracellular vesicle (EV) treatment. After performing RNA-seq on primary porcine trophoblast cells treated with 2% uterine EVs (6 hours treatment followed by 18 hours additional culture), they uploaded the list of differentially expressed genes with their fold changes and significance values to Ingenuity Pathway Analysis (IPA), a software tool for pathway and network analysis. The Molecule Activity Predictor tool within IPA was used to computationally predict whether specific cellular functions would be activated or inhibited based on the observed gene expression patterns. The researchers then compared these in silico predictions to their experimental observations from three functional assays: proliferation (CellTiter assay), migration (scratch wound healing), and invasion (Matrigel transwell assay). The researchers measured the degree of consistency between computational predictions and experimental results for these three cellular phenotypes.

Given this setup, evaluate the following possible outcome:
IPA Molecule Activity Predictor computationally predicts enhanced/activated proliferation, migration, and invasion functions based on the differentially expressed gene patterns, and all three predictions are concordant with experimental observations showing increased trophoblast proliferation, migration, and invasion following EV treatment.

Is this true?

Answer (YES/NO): NO